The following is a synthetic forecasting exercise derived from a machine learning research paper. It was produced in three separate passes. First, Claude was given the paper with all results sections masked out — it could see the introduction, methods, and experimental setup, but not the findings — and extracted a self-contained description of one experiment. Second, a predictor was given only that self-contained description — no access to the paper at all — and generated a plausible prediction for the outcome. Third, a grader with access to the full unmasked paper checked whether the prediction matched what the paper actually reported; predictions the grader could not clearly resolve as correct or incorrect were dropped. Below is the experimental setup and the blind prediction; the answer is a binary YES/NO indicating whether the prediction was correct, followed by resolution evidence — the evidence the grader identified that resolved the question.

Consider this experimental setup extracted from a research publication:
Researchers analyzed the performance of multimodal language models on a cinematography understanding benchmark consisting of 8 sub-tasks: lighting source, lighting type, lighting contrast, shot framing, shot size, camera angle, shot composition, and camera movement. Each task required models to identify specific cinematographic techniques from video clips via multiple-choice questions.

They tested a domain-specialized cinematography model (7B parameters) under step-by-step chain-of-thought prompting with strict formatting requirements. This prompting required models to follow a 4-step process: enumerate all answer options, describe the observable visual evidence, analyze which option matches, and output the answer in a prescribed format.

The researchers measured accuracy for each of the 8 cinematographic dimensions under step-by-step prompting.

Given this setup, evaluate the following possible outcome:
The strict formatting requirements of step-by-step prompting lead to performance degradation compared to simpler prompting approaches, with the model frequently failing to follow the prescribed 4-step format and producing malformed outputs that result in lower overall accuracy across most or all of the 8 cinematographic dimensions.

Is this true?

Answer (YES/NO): YES